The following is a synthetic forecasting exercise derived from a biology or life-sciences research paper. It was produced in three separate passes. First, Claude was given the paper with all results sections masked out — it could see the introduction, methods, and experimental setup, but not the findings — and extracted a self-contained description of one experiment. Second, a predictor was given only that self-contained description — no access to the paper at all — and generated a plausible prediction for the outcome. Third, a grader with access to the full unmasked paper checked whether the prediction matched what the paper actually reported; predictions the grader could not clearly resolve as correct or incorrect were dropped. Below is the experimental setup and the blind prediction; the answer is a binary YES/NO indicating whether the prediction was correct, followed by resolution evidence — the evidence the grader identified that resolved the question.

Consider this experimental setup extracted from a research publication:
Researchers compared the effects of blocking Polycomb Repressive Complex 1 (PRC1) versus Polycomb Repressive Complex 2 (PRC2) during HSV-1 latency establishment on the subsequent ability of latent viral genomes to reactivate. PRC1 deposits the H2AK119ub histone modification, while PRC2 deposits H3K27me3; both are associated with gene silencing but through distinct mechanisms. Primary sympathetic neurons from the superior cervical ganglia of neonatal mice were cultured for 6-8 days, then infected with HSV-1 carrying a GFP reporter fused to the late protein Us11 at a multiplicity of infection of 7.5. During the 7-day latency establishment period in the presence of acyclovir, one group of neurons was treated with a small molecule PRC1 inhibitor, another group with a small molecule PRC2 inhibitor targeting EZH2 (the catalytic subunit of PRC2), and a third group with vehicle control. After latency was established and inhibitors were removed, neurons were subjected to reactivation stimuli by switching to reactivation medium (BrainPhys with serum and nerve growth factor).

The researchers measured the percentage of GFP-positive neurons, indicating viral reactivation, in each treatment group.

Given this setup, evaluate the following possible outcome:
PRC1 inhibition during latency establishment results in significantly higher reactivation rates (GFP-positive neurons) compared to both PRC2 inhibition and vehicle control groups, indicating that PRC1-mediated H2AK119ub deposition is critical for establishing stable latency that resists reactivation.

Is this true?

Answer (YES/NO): NO